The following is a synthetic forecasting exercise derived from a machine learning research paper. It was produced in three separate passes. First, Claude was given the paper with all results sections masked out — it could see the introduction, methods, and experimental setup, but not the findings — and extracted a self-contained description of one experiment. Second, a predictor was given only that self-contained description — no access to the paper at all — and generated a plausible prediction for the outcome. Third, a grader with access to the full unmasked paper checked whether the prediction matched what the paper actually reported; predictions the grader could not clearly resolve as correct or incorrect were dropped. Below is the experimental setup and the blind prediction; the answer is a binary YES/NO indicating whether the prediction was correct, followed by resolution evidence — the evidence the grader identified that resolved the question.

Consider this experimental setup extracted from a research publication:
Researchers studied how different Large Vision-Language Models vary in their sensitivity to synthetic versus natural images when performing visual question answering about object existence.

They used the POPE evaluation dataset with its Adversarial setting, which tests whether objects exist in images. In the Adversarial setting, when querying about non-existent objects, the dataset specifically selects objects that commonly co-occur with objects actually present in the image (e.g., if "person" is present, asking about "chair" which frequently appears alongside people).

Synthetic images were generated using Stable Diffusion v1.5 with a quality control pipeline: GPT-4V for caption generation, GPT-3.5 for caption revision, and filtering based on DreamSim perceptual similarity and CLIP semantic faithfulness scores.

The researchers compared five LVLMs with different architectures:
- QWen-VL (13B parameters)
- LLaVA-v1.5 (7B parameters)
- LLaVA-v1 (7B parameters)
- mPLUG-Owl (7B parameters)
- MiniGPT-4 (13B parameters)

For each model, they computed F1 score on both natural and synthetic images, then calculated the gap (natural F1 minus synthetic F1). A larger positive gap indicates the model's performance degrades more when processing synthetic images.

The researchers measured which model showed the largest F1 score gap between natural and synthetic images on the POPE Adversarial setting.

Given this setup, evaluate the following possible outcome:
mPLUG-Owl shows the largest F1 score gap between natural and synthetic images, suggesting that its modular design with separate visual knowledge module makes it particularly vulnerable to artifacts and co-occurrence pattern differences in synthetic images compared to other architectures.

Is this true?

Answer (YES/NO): NO